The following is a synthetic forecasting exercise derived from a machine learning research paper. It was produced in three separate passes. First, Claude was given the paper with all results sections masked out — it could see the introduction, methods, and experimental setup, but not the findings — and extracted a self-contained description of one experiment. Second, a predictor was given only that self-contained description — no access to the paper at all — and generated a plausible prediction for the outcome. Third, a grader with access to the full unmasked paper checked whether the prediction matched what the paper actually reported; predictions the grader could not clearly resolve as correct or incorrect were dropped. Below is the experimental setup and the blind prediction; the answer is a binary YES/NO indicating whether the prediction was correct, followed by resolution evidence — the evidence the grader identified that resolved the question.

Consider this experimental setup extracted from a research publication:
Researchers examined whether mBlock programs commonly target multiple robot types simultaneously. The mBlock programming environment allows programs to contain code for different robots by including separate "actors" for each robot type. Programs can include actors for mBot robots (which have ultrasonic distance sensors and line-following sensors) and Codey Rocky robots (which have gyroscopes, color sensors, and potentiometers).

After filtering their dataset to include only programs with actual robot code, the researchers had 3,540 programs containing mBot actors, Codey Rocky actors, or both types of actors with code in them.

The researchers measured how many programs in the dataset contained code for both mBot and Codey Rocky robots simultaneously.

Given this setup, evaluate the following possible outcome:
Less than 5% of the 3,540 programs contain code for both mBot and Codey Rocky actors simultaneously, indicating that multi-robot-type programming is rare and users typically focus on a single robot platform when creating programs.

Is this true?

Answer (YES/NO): YES